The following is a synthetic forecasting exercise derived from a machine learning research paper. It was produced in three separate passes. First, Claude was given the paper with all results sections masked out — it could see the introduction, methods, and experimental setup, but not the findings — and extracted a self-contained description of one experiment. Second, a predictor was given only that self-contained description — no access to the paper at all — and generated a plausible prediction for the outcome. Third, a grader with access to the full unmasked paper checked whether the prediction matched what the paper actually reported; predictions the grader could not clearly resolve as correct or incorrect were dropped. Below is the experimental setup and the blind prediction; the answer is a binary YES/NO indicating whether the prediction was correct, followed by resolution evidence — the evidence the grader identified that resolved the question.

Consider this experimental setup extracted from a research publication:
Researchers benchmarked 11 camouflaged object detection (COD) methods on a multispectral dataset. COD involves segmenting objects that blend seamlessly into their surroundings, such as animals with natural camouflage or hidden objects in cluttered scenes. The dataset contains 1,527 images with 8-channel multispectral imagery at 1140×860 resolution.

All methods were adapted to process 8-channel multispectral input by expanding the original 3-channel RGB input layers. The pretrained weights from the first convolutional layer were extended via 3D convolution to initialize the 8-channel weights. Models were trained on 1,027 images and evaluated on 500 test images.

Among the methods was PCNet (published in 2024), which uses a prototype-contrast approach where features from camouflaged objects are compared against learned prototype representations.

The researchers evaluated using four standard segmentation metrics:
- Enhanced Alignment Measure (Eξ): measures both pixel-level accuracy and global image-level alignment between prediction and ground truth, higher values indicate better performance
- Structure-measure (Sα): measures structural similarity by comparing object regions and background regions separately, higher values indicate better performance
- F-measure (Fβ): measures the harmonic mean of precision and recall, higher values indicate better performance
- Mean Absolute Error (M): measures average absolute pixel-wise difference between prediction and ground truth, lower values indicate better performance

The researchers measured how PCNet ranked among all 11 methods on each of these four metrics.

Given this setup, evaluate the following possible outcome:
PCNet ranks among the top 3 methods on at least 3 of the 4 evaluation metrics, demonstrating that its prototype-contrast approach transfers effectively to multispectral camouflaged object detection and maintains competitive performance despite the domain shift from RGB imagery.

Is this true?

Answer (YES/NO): NO